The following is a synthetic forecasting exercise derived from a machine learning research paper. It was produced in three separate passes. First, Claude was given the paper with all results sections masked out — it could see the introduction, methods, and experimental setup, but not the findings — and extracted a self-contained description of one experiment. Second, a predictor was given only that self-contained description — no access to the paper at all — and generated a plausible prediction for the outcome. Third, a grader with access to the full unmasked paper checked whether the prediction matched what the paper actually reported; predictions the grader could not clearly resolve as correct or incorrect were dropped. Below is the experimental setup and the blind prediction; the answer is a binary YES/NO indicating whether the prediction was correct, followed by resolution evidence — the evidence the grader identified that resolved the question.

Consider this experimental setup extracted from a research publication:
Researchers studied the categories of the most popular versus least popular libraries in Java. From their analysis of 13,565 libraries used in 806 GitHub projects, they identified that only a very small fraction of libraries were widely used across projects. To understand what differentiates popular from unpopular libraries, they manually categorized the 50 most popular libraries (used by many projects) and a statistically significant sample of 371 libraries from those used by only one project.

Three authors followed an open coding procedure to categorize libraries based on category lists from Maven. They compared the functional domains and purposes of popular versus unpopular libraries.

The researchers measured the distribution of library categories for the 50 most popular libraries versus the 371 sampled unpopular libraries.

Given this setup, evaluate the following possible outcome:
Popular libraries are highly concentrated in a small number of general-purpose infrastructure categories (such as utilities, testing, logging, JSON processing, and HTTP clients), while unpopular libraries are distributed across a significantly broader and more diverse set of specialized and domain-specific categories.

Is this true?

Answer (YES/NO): YES